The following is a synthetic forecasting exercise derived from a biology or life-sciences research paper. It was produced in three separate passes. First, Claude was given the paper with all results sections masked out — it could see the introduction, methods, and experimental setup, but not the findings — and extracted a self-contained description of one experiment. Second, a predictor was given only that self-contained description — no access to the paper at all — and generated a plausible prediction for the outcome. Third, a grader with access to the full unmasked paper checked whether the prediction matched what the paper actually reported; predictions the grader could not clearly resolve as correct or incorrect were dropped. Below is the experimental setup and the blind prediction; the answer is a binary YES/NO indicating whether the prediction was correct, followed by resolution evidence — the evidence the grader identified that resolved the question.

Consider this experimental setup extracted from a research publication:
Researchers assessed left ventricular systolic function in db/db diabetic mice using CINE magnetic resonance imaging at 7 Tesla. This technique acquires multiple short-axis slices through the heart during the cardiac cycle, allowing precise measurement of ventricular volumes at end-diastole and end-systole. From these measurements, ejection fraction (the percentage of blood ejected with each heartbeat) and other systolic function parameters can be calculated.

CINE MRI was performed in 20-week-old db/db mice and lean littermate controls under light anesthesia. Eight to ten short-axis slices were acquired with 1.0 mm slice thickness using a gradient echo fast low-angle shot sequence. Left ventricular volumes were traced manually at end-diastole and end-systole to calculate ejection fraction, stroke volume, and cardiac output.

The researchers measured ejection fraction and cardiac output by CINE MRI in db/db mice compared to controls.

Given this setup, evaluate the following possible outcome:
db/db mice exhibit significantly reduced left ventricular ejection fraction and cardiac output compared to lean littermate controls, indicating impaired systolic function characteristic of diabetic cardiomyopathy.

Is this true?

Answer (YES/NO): NO